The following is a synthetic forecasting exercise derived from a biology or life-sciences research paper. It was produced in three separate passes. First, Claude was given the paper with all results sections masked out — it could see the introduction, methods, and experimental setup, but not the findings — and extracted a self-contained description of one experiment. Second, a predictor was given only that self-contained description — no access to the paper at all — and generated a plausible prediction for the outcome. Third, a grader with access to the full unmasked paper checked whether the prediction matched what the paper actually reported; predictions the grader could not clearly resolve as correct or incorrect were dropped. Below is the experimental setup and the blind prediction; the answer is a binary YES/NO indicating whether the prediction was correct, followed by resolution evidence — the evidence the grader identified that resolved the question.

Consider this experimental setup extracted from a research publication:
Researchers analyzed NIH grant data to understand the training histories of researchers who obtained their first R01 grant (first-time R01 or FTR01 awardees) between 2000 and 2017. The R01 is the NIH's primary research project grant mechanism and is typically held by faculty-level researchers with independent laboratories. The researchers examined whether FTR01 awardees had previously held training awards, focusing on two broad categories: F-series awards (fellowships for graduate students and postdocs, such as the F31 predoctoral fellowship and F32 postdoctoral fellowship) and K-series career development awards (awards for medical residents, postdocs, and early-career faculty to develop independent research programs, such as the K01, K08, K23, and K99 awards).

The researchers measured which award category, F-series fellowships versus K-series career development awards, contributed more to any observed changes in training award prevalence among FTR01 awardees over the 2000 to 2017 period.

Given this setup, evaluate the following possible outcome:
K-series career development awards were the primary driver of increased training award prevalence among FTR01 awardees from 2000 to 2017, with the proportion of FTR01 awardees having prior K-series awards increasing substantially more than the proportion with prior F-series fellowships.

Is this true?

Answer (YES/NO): YES